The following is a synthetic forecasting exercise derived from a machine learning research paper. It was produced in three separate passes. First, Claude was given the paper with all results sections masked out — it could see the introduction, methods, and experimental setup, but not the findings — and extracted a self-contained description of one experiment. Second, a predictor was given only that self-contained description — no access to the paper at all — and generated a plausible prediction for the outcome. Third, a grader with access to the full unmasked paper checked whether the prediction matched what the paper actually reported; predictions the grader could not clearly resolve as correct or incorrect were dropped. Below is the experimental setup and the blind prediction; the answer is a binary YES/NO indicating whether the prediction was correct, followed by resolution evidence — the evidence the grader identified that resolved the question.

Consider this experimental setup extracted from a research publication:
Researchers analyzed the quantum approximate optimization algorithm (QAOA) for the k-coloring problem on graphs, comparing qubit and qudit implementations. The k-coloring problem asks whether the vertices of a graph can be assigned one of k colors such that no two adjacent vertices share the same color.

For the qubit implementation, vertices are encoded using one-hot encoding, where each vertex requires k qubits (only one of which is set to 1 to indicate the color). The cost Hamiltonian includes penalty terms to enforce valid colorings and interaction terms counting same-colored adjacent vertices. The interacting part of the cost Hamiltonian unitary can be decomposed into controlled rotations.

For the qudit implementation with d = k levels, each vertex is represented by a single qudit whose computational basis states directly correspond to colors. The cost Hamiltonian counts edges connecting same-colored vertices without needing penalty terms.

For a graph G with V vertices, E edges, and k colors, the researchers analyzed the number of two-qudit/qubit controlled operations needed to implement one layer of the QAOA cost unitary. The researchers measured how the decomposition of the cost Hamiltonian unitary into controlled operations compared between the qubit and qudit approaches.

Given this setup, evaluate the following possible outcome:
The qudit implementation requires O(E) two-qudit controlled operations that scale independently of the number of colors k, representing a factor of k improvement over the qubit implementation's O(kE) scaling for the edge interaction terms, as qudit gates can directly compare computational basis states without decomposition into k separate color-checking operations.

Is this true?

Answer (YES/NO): YES